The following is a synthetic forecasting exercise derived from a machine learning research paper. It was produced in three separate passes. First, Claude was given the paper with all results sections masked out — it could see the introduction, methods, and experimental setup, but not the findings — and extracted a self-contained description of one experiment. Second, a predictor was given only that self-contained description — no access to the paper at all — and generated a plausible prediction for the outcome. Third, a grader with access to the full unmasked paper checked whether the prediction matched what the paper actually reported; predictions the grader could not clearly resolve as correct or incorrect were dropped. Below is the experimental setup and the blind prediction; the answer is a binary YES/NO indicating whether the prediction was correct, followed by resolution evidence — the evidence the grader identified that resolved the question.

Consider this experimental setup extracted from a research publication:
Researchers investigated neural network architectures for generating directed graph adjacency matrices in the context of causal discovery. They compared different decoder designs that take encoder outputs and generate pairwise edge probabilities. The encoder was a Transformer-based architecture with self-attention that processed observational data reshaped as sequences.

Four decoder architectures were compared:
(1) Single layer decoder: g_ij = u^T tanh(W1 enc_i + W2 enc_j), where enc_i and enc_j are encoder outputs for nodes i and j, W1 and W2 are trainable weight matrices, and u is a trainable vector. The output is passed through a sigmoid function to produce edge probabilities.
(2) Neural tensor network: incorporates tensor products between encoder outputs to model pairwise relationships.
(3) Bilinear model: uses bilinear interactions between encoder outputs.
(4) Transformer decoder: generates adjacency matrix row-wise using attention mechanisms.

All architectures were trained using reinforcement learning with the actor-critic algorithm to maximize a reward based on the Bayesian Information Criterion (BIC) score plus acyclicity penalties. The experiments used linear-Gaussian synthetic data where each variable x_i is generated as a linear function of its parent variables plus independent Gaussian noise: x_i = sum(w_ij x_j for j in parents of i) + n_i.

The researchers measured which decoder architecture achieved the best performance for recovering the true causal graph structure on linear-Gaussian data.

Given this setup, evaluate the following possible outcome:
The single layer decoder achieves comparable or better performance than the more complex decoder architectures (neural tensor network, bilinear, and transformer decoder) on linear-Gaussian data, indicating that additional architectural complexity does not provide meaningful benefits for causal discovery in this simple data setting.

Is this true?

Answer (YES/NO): YES